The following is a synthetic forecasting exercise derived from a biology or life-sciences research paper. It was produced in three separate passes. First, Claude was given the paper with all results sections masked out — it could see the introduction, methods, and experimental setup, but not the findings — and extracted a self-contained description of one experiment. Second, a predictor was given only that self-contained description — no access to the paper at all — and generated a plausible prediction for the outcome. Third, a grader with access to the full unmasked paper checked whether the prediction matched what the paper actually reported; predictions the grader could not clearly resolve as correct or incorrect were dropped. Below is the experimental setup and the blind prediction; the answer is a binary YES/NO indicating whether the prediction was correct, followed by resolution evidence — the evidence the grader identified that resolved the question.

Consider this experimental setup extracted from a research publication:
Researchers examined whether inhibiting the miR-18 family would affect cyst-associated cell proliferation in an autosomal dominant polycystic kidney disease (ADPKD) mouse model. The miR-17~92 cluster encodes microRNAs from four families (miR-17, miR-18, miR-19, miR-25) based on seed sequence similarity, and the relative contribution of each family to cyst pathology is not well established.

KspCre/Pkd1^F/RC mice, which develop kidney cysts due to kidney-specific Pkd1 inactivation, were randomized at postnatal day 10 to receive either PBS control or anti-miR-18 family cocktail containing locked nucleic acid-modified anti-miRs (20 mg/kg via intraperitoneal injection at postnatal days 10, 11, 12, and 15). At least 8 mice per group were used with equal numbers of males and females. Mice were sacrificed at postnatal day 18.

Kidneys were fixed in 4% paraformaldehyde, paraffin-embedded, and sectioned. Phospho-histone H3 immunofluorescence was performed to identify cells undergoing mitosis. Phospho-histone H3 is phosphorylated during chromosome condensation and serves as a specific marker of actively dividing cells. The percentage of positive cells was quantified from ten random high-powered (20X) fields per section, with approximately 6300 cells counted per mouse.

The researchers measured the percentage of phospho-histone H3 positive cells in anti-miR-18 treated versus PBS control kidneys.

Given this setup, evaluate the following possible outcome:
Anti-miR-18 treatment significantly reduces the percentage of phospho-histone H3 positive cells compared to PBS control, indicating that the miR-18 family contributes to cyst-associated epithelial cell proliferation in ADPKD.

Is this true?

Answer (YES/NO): NO